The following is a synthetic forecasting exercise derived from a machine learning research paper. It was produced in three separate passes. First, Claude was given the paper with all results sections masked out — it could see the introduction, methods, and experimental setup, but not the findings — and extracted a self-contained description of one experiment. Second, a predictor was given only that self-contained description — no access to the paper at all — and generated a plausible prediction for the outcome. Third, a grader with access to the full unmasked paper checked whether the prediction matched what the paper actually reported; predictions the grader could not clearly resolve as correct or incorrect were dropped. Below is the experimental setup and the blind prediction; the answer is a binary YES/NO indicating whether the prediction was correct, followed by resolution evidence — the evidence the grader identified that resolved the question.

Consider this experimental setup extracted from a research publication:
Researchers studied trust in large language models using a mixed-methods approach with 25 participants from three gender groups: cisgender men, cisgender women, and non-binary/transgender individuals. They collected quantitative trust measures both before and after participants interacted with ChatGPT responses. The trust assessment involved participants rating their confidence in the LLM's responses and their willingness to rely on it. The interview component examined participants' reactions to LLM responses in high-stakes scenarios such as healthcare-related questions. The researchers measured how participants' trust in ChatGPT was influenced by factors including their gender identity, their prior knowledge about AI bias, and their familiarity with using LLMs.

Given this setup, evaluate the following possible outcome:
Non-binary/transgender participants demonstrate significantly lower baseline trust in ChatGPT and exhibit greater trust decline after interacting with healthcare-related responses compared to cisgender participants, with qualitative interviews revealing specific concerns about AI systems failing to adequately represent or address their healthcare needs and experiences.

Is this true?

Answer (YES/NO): NO